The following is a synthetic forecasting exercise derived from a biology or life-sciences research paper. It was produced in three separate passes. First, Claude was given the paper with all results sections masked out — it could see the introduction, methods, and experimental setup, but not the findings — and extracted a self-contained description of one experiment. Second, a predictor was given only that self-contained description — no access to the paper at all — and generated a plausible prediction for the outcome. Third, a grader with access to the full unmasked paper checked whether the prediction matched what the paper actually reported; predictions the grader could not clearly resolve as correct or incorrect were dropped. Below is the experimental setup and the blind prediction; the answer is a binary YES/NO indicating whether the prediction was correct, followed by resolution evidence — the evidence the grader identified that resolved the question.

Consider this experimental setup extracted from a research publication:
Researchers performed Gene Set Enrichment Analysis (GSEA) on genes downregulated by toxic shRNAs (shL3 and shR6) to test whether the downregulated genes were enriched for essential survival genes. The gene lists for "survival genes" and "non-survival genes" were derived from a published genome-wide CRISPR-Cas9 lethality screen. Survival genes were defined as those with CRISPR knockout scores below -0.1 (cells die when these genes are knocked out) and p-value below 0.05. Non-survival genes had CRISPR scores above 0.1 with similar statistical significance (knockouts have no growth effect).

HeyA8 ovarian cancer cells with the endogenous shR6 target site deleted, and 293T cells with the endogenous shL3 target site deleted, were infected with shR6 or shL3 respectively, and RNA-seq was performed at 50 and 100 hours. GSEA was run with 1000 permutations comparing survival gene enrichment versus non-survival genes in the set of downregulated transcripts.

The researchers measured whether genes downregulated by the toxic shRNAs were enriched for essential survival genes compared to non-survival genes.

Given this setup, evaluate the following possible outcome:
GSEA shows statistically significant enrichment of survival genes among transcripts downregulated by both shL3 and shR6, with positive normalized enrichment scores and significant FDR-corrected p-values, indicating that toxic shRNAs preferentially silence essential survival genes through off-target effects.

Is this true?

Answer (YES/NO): YES